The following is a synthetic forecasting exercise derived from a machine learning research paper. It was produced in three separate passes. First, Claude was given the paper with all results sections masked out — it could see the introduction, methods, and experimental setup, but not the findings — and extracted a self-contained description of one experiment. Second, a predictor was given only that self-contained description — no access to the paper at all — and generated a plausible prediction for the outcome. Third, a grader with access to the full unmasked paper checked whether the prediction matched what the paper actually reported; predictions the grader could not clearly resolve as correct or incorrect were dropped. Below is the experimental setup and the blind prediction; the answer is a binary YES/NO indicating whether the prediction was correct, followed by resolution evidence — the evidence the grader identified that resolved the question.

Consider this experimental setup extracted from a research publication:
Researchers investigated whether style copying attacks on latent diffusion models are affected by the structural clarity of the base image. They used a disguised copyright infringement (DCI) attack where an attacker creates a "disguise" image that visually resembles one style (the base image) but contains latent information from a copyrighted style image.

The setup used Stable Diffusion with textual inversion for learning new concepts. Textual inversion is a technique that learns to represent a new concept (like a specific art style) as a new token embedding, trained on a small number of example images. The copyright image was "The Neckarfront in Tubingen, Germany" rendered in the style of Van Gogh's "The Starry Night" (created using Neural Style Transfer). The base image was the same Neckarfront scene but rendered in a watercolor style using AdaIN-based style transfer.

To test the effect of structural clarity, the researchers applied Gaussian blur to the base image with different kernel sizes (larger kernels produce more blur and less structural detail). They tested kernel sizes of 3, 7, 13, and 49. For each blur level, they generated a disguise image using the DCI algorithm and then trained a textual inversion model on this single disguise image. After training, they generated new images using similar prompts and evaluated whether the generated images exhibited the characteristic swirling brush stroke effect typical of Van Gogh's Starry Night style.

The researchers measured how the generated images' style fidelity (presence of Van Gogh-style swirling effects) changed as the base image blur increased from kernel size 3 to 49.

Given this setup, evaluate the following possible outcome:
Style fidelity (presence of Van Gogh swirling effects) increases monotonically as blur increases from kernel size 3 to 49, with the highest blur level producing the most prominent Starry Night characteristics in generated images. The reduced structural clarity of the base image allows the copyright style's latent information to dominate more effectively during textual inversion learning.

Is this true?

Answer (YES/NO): NO